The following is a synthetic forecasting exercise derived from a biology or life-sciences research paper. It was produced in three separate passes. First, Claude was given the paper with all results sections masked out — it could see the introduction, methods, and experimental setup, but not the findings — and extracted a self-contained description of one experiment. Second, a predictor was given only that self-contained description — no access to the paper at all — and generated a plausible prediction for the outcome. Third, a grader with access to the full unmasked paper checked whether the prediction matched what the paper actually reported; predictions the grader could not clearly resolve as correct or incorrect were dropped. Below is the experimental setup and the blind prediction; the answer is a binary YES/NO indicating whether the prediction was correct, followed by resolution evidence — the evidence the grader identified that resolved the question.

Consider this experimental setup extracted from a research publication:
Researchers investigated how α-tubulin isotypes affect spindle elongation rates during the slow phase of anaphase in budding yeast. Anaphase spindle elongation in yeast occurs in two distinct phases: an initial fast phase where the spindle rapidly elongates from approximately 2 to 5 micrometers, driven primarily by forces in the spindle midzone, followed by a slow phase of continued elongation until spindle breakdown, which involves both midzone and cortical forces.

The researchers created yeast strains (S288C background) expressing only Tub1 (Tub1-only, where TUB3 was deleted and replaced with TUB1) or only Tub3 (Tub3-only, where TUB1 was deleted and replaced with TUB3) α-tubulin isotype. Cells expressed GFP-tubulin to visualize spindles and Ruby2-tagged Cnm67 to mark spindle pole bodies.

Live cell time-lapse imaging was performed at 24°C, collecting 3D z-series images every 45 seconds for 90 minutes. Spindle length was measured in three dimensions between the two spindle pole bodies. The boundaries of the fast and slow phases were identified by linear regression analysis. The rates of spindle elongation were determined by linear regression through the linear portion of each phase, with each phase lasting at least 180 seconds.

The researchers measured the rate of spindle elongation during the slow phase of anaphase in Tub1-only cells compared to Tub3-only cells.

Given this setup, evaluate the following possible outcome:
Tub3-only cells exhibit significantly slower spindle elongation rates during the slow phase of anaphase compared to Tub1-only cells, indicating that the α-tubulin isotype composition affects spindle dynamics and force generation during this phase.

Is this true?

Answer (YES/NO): YES